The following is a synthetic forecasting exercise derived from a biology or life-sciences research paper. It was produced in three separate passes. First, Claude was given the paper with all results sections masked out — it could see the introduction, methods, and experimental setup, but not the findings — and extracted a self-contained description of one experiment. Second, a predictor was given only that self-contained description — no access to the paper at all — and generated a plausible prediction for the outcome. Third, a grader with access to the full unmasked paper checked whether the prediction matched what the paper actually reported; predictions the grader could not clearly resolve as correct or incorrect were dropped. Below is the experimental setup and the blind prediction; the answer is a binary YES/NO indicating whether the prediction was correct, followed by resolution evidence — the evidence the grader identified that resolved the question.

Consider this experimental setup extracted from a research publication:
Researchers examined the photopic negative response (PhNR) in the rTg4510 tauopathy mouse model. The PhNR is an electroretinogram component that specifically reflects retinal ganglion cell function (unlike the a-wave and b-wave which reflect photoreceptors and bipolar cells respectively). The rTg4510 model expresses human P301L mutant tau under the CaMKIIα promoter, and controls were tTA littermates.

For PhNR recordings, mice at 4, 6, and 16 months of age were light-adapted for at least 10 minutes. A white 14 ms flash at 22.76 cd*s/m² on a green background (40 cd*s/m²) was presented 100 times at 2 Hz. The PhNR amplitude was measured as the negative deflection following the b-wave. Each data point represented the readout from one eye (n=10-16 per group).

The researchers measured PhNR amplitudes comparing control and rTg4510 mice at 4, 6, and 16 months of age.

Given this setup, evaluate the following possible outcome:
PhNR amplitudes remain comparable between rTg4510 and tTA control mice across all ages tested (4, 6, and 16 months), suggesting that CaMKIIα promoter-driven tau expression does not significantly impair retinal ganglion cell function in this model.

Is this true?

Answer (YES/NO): NO